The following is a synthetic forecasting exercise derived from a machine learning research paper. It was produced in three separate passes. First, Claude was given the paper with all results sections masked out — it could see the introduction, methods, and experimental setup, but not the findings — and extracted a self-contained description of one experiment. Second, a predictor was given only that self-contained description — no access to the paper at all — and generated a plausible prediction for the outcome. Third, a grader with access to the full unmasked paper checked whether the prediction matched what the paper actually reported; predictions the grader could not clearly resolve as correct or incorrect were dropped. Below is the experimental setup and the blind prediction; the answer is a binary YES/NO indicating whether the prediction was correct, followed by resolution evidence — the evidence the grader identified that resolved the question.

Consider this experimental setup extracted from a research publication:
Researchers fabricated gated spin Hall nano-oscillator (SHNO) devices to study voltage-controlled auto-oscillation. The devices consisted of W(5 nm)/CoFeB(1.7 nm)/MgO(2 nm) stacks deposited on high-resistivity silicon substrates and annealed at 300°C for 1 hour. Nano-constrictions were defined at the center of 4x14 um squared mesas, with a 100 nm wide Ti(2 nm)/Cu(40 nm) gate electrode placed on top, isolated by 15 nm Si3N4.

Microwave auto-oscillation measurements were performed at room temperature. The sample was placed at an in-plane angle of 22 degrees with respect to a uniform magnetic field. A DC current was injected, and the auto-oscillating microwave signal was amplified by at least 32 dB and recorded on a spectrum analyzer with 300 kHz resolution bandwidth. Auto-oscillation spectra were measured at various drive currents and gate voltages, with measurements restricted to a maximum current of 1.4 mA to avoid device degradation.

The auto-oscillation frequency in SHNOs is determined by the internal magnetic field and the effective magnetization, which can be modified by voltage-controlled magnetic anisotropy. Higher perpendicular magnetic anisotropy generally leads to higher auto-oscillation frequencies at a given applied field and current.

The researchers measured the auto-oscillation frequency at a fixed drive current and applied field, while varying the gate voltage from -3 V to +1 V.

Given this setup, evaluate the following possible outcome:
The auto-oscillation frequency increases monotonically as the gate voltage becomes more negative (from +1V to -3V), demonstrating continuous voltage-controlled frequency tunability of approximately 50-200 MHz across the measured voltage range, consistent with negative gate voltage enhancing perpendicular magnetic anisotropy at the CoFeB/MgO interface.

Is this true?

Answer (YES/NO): NO